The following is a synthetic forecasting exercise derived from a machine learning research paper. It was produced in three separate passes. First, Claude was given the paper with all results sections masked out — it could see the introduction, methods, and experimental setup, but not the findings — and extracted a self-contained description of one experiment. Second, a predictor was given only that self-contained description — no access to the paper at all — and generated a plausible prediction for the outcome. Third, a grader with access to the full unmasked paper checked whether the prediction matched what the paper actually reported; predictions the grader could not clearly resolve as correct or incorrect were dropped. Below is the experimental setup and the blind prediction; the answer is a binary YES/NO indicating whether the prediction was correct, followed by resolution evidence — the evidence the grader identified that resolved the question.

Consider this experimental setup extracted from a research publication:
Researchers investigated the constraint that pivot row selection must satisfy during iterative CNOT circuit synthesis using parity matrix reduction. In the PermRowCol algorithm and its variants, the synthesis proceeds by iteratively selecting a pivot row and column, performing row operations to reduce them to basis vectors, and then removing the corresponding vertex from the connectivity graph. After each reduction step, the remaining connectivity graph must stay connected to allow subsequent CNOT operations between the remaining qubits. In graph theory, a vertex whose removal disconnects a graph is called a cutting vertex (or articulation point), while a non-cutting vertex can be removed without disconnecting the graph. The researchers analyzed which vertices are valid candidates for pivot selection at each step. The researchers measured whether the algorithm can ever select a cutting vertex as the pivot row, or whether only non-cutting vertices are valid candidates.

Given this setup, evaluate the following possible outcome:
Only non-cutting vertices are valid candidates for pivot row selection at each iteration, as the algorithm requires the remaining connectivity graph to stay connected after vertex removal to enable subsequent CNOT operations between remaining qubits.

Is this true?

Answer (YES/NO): YES